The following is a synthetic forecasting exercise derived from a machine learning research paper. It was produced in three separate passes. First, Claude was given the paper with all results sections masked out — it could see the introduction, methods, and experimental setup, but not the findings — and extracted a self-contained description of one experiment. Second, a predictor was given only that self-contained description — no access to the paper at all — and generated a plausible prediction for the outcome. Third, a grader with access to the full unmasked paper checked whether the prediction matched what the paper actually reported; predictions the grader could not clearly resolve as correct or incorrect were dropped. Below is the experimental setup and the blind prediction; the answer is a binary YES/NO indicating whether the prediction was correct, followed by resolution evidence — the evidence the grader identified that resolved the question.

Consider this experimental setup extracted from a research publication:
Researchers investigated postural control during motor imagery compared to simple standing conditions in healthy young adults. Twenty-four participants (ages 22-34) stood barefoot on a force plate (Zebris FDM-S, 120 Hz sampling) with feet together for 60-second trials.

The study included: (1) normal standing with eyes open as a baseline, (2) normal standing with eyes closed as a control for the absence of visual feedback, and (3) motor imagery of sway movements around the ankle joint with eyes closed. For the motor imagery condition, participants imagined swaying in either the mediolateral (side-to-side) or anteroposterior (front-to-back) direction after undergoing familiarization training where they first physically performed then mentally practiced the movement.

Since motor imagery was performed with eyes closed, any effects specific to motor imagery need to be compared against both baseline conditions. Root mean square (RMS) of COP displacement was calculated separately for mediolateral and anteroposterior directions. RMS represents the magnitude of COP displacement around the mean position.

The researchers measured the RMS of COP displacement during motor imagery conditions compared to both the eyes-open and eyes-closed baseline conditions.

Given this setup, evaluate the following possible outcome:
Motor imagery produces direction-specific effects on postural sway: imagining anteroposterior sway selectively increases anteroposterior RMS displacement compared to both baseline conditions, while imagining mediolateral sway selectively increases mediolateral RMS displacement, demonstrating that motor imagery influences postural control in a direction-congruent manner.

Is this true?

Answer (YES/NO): NO